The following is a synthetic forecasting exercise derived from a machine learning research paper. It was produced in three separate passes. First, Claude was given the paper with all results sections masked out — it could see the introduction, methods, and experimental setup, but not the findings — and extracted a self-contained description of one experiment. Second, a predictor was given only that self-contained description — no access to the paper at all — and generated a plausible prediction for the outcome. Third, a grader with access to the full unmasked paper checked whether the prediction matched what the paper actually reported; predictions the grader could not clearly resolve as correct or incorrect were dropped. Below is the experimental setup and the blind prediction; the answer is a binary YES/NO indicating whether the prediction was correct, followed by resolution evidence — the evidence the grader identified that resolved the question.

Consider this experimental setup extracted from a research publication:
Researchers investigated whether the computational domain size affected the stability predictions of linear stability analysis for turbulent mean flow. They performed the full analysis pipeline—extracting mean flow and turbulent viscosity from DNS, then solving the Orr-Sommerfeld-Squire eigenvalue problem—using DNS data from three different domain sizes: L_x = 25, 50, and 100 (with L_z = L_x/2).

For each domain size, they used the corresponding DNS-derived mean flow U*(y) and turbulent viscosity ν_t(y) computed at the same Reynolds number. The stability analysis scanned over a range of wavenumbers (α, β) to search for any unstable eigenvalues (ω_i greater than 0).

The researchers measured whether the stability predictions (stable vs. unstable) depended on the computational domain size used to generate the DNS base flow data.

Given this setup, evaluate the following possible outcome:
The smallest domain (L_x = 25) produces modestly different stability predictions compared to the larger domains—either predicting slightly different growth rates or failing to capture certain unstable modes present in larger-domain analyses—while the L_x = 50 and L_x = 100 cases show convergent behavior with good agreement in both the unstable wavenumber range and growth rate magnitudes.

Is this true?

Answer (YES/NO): NO